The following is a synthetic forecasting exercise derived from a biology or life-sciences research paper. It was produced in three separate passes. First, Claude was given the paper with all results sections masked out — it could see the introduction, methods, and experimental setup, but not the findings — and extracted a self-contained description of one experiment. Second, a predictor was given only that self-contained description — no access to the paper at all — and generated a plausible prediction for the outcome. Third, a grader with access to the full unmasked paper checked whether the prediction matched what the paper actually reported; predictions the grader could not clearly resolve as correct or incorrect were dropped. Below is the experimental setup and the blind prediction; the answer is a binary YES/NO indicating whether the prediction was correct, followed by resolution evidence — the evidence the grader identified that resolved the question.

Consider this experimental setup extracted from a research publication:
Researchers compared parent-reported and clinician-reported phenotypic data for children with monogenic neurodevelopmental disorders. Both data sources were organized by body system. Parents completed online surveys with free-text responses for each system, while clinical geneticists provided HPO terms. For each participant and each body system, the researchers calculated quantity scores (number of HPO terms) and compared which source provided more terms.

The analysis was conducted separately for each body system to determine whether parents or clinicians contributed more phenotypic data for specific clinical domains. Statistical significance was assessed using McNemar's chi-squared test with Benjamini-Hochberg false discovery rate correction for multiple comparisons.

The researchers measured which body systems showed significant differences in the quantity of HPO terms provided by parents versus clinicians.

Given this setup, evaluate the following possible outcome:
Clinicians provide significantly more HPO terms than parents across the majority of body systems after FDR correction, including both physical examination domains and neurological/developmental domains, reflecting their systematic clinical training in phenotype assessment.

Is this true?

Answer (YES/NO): NO